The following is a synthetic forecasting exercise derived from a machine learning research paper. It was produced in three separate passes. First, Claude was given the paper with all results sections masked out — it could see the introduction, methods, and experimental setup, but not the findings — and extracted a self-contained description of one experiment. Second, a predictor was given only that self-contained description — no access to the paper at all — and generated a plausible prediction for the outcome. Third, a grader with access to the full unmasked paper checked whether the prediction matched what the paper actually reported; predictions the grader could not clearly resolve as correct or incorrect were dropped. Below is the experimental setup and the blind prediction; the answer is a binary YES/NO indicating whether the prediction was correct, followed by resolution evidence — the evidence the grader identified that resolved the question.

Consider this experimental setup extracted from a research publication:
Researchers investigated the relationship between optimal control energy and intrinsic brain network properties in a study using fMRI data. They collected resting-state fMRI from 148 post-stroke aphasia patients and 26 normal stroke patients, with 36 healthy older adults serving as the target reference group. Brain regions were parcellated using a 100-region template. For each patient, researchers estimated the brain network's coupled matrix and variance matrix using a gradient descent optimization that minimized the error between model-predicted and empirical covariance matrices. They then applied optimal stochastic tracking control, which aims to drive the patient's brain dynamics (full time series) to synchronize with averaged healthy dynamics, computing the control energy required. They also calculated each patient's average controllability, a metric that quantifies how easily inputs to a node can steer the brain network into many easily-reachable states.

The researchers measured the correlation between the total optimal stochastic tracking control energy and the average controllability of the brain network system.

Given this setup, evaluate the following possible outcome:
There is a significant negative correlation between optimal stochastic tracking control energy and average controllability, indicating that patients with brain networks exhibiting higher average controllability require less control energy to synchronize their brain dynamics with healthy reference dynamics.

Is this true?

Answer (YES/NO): YES